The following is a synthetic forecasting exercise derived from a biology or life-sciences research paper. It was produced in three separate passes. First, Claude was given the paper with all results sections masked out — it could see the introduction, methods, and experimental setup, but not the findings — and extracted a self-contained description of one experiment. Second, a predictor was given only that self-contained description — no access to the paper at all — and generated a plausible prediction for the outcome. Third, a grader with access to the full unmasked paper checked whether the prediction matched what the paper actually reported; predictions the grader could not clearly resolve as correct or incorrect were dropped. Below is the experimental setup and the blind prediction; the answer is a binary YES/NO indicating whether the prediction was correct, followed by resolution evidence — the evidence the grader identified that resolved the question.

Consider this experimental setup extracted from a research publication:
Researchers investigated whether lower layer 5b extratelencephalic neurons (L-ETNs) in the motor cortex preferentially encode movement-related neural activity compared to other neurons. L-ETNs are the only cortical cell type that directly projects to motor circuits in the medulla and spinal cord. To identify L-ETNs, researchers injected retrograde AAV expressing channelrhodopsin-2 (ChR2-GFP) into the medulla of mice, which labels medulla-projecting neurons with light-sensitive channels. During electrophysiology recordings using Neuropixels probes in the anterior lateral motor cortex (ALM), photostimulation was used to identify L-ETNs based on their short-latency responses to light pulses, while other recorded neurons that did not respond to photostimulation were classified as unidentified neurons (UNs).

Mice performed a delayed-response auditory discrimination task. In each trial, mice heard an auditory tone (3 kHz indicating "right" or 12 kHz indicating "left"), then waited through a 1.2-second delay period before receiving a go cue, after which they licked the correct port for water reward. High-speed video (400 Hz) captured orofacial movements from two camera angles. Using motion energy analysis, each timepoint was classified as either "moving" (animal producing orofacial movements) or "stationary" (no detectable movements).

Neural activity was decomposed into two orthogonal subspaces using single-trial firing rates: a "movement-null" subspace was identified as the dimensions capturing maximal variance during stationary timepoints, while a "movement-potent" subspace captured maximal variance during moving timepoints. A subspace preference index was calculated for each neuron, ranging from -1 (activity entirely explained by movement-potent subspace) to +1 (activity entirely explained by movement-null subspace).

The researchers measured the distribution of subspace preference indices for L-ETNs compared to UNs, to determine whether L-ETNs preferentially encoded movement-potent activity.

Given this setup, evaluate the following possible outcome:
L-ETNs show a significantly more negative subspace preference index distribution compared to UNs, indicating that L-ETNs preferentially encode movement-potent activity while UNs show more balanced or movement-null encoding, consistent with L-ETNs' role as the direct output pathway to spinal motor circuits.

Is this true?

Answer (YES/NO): NO